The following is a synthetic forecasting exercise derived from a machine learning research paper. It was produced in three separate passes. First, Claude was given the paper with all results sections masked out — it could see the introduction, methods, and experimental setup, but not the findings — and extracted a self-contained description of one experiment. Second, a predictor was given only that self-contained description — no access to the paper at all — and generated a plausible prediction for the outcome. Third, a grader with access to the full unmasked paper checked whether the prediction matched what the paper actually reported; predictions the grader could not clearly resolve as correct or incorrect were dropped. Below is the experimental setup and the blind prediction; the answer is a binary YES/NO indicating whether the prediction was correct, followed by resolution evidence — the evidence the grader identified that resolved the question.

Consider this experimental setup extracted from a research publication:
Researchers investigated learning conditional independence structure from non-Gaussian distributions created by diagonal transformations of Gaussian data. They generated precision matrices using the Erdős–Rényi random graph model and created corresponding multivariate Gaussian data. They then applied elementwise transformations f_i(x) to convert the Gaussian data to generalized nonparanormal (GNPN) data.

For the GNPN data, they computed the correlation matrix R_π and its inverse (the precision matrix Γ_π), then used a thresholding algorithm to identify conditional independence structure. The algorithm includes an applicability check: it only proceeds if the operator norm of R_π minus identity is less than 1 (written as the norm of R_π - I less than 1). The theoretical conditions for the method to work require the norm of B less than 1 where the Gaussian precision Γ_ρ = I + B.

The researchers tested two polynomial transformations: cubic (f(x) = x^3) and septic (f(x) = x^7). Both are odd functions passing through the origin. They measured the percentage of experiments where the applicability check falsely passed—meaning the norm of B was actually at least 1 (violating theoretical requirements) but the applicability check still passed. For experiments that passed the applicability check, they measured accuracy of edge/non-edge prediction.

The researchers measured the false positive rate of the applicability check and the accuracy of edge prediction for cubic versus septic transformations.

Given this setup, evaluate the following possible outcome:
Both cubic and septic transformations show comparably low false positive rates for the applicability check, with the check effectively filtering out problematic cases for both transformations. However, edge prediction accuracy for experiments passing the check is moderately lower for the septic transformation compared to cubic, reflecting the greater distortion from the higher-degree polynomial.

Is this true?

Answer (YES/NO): NO